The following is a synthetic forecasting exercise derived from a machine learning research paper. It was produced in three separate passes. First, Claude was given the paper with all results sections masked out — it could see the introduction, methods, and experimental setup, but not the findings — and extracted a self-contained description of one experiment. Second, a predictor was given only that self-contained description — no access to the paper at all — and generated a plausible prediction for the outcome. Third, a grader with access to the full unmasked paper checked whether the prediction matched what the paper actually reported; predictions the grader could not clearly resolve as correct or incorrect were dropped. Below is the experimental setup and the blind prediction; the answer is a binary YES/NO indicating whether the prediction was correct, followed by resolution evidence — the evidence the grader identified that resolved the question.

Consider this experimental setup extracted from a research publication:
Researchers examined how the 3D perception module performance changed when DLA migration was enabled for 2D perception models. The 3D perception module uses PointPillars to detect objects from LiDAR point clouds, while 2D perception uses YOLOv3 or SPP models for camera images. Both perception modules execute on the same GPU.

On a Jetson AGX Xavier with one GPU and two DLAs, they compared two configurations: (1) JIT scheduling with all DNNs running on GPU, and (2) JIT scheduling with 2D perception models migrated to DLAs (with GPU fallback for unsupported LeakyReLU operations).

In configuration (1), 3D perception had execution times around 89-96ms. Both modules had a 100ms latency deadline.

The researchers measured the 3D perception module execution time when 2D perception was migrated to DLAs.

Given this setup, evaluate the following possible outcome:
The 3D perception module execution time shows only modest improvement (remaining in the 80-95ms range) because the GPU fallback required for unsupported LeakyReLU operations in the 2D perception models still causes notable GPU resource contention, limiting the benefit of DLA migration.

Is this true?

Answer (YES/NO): NO